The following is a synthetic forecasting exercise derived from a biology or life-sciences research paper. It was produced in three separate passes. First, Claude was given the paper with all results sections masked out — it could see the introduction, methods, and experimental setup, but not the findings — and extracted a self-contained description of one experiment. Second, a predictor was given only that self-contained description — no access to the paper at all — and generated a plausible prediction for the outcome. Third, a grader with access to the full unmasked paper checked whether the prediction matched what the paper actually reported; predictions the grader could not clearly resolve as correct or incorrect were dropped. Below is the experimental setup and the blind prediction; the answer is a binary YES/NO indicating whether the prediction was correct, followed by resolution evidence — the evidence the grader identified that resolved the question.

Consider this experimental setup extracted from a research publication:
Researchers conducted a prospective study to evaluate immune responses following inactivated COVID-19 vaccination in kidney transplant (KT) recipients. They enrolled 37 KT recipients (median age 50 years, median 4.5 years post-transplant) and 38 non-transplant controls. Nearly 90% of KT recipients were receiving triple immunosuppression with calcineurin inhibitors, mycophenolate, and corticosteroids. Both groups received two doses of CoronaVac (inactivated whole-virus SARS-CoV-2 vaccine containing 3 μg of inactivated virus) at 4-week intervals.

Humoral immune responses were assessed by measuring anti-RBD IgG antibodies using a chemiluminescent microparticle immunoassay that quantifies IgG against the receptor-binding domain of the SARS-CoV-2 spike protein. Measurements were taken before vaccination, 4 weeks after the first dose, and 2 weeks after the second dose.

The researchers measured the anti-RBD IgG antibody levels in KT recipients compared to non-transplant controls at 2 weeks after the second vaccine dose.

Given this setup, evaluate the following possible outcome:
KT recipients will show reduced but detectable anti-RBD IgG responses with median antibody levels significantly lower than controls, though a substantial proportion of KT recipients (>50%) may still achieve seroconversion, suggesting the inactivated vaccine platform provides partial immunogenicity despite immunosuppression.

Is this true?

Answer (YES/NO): NO